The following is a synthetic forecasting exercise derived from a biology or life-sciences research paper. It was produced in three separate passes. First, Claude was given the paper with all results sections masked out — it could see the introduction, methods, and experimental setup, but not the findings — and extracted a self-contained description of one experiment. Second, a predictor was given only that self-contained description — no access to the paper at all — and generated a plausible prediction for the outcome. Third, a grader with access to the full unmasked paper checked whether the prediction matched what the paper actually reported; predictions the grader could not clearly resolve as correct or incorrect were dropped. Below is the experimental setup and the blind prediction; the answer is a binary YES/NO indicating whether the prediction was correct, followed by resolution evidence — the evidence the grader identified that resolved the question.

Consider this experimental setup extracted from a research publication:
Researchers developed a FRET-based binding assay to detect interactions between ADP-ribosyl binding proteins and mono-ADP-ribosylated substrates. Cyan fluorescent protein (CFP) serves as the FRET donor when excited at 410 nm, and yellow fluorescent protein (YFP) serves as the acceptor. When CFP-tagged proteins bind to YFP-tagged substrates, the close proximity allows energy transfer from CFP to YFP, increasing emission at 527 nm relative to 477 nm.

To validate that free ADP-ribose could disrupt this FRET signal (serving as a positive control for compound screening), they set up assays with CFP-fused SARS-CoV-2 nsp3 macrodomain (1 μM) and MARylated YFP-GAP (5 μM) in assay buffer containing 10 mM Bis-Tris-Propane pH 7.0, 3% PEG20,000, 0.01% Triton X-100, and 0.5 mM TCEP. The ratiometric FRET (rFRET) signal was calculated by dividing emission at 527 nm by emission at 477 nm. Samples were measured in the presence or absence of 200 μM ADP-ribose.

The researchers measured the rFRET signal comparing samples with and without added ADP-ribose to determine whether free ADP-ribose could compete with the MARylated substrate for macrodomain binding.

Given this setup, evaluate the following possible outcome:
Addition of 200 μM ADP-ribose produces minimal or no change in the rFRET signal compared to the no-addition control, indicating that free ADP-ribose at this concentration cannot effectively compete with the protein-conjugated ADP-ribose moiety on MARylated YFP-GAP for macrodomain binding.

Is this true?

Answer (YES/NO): NO